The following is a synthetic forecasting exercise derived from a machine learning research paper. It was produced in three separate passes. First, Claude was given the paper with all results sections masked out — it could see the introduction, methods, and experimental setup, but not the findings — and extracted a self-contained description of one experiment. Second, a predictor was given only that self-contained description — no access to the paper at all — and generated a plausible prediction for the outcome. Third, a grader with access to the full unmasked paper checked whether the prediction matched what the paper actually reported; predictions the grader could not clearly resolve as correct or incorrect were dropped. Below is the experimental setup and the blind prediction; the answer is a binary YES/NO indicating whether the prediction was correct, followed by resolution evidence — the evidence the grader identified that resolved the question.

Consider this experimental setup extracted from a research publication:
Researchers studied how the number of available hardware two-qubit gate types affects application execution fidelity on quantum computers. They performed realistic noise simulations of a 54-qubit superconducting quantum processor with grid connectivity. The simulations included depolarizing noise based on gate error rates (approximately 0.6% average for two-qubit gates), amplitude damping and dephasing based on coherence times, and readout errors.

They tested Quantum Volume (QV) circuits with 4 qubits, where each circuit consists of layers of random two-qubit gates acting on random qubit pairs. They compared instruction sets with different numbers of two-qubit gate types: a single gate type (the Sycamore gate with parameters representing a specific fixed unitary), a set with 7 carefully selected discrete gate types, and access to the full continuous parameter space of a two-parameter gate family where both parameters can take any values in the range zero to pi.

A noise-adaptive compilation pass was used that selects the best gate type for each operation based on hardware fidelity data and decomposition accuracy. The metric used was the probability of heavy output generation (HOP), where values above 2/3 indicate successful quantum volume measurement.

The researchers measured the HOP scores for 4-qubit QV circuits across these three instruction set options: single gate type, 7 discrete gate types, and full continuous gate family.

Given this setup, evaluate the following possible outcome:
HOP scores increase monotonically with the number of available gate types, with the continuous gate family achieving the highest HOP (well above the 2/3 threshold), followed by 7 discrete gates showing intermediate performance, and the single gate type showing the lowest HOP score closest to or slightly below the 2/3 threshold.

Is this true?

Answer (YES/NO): NO